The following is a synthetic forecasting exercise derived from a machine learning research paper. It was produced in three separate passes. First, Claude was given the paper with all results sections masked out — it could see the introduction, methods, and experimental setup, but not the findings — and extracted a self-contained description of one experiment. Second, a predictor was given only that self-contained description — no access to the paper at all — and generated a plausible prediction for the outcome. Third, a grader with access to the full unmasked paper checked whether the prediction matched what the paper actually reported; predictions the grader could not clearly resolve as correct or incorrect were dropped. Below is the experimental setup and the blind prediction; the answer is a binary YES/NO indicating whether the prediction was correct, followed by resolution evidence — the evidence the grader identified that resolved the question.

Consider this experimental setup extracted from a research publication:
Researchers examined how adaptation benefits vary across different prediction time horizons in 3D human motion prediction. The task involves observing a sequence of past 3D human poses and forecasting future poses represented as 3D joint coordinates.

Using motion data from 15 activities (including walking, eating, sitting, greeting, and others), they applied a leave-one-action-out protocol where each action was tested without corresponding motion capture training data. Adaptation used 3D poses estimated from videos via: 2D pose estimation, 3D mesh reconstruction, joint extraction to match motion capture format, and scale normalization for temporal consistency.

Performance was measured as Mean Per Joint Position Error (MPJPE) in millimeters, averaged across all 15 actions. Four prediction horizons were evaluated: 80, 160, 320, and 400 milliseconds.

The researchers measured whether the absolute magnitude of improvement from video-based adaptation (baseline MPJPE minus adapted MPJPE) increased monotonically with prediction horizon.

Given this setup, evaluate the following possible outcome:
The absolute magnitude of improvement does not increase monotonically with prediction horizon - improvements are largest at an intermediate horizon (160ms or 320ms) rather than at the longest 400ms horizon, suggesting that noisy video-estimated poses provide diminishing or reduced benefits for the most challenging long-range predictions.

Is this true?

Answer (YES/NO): NO